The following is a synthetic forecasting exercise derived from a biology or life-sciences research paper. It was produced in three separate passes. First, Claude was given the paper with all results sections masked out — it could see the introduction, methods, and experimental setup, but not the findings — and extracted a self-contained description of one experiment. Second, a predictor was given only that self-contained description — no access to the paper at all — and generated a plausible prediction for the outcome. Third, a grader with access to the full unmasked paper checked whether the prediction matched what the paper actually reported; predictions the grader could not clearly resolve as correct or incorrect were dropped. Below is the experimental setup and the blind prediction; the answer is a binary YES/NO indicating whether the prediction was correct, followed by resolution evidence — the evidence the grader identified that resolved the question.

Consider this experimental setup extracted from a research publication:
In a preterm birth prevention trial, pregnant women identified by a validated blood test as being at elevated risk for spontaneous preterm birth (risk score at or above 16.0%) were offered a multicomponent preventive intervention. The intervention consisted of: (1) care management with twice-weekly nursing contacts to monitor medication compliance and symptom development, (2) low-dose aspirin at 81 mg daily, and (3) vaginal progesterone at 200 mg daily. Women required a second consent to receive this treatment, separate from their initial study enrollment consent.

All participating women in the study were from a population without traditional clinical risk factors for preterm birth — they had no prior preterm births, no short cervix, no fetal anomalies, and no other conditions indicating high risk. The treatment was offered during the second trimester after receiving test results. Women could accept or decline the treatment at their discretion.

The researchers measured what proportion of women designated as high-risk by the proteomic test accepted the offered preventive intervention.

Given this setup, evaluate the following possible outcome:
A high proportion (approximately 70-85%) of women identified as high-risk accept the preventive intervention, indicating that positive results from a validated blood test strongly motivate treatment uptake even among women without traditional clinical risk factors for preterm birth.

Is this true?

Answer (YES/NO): NO